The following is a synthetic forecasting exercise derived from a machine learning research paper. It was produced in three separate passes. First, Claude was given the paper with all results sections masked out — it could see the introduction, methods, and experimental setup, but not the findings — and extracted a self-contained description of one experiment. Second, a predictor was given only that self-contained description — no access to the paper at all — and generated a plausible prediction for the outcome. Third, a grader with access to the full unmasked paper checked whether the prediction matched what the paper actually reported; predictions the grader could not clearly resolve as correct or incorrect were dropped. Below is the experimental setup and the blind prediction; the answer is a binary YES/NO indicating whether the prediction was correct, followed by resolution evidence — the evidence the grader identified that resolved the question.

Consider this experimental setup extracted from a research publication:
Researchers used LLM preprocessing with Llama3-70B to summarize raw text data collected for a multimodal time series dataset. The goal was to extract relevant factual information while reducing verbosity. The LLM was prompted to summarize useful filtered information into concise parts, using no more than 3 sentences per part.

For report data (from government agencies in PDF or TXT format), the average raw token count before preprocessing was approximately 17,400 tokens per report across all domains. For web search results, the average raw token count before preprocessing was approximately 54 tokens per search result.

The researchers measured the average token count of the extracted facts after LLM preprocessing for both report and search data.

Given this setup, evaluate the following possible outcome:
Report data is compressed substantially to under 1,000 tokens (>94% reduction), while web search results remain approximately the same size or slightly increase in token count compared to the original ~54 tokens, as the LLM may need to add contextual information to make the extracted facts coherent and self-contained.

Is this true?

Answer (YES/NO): NO